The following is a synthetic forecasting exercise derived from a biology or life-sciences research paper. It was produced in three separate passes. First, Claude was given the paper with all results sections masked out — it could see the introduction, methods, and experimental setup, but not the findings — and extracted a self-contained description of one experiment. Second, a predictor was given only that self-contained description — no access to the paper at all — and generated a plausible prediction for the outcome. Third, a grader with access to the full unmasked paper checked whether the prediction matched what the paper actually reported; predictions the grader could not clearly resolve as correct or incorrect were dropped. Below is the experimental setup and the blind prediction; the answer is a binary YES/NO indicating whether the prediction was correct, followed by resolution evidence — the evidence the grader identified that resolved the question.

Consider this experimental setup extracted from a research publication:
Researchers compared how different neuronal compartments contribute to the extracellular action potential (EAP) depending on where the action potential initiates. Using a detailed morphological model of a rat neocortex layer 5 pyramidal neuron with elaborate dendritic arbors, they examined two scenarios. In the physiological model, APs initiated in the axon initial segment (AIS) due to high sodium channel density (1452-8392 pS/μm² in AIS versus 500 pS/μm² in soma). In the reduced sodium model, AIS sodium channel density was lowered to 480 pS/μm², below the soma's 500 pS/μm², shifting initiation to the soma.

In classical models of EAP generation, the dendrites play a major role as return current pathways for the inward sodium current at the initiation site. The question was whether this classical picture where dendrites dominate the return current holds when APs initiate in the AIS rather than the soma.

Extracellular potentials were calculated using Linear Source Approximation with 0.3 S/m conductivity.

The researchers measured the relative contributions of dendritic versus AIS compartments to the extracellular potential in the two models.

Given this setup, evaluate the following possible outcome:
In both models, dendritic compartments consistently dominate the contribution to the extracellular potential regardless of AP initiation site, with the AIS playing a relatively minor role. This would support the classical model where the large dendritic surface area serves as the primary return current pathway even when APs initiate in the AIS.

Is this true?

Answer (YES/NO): NO